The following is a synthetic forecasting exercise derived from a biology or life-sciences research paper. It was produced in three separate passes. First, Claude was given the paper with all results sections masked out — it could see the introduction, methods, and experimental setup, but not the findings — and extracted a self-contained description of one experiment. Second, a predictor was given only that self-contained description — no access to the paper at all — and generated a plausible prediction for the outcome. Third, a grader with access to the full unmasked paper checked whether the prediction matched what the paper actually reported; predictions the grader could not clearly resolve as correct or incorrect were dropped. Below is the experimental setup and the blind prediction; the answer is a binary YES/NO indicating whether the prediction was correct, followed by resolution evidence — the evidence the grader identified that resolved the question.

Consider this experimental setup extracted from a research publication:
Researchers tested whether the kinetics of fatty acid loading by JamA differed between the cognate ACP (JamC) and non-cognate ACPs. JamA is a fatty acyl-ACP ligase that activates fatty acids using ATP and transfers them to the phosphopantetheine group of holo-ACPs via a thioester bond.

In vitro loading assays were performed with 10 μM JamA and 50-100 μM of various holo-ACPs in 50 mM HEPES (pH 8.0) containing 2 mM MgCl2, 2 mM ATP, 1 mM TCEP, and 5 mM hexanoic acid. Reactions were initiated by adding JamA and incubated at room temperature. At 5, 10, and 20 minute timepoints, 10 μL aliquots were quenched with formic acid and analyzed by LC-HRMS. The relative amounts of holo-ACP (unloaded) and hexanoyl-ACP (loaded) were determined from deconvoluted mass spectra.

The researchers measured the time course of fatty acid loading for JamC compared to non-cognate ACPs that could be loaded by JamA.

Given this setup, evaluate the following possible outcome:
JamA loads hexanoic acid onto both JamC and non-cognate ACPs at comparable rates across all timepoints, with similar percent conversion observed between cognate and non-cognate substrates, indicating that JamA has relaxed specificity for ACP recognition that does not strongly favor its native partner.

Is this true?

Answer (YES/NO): NO